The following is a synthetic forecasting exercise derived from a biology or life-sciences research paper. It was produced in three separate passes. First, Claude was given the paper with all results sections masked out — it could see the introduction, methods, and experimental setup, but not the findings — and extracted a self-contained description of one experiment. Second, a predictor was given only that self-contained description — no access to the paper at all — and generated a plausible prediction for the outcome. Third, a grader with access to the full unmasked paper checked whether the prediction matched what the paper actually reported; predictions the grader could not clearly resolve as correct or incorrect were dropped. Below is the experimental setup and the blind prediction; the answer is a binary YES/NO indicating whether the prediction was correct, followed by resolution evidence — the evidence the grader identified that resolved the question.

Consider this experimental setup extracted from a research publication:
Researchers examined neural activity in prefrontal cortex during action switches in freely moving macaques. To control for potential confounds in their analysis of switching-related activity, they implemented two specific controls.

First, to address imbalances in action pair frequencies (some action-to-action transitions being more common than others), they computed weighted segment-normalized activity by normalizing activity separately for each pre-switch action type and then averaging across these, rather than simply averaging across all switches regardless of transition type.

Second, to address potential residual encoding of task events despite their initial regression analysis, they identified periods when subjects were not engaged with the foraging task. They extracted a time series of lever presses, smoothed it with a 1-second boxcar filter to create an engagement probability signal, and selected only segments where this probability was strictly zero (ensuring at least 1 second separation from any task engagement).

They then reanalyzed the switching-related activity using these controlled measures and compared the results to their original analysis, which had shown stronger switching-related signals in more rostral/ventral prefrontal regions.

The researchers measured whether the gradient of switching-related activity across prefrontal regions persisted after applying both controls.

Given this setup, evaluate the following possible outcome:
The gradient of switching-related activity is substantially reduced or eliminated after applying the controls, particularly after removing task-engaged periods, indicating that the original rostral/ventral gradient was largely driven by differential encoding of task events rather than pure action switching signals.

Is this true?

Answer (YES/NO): NO